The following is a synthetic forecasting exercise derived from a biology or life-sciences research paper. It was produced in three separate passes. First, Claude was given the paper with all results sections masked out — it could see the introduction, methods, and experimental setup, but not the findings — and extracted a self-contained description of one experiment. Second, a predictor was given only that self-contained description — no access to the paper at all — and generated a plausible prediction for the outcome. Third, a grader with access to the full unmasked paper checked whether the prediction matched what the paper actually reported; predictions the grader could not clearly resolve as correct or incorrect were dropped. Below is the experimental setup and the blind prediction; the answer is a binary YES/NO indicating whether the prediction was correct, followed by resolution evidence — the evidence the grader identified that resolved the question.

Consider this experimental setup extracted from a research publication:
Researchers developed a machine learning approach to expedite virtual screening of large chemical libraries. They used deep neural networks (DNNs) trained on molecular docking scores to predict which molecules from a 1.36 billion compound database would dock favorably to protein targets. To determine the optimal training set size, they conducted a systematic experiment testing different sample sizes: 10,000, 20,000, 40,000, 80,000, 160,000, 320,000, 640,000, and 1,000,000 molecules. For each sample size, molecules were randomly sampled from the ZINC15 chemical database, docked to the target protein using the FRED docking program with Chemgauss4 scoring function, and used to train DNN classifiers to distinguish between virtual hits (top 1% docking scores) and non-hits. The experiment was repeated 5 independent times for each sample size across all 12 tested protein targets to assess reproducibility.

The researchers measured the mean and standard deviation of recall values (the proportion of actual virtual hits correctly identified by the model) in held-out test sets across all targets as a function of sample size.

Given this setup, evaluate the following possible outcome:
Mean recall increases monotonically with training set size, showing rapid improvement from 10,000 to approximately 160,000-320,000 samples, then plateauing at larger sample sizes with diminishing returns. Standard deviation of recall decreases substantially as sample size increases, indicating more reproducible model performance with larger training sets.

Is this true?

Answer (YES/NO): NO